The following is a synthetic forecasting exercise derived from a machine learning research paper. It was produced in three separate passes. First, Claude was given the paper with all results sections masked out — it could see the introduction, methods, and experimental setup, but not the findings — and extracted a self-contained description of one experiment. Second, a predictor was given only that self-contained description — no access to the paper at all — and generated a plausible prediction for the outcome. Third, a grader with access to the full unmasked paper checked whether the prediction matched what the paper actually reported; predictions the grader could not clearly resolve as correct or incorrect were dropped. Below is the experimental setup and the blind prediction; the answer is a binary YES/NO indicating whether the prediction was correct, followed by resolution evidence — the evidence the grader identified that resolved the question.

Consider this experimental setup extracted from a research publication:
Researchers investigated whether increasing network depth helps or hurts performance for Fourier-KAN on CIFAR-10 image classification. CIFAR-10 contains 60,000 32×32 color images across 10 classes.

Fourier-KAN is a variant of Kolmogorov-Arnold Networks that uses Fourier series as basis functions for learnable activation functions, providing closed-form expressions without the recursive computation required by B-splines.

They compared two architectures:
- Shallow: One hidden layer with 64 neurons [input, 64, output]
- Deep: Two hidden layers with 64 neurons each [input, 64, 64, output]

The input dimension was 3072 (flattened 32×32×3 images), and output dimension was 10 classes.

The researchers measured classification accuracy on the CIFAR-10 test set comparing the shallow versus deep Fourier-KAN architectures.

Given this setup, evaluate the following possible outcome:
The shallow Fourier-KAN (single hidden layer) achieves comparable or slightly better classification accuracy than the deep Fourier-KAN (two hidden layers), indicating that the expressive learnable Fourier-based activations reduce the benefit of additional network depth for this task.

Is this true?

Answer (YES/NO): YES